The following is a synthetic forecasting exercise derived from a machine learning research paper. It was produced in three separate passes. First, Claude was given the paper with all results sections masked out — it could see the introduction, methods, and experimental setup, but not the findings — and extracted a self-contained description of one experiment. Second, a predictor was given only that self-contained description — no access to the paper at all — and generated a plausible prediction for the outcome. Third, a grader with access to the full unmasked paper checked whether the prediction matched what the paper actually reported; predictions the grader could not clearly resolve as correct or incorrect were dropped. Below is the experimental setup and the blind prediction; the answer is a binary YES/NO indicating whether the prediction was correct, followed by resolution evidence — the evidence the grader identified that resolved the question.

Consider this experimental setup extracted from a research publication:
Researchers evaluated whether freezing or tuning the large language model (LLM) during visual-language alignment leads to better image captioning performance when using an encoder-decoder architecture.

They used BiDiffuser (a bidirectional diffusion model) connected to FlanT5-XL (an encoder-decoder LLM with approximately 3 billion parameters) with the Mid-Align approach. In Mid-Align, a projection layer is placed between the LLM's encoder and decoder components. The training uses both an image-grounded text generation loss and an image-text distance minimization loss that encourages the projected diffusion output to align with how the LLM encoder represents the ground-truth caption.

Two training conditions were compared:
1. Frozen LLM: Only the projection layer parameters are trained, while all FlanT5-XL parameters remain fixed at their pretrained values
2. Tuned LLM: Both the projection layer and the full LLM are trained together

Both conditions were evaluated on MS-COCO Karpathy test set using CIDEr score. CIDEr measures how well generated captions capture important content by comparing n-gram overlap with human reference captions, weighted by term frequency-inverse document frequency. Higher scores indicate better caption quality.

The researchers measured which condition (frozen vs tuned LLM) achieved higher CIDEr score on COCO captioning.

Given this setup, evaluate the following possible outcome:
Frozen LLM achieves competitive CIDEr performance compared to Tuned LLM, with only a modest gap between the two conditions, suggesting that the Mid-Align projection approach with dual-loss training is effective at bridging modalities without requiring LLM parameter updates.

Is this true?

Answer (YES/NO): NO